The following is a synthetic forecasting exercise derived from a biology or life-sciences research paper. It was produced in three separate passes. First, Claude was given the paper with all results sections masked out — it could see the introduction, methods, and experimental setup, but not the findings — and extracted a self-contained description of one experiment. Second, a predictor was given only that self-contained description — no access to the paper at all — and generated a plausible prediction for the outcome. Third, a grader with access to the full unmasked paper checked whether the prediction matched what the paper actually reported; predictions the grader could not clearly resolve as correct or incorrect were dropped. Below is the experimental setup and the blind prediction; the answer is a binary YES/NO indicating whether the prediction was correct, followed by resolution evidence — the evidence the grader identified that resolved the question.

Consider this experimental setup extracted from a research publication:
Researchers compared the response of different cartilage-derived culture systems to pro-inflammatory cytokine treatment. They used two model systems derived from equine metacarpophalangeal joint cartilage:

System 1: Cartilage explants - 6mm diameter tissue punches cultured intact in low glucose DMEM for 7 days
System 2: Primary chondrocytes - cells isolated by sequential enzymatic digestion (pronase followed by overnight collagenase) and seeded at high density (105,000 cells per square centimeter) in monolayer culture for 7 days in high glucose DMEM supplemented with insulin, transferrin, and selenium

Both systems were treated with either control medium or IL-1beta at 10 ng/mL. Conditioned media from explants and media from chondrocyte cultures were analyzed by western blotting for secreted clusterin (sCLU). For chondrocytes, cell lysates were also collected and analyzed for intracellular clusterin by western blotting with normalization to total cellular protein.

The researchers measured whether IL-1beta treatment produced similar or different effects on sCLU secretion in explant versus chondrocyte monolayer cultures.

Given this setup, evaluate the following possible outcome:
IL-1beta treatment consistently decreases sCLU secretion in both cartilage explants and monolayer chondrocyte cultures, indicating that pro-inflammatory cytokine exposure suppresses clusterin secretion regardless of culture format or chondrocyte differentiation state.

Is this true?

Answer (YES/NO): YES